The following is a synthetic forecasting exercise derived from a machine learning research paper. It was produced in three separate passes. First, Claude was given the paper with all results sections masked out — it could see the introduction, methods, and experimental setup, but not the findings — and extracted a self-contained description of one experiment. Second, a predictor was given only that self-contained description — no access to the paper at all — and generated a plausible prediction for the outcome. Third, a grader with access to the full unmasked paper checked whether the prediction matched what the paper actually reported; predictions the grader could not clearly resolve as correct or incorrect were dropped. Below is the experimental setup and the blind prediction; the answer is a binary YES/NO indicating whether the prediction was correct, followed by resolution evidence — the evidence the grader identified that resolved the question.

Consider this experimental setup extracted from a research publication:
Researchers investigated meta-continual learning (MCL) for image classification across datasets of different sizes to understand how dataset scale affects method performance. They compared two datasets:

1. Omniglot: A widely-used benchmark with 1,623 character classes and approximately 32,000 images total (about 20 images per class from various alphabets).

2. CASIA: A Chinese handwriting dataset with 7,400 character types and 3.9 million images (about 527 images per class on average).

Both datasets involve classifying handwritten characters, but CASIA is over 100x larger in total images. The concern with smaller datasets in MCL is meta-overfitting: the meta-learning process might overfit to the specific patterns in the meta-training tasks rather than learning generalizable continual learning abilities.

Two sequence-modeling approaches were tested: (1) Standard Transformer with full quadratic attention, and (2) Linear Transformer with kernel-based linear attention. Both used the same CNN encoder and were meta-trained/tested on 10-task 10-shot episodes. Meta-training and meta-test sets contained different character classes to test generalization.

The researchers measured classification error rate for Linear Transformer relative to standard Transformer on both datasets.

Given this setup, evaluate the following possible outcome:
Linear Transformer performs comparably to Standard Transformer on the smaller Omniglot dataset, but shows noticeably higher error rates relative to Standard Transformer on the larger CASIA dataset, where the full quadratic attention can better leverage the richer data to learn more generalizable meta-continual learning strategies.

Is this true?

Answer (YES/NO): NO